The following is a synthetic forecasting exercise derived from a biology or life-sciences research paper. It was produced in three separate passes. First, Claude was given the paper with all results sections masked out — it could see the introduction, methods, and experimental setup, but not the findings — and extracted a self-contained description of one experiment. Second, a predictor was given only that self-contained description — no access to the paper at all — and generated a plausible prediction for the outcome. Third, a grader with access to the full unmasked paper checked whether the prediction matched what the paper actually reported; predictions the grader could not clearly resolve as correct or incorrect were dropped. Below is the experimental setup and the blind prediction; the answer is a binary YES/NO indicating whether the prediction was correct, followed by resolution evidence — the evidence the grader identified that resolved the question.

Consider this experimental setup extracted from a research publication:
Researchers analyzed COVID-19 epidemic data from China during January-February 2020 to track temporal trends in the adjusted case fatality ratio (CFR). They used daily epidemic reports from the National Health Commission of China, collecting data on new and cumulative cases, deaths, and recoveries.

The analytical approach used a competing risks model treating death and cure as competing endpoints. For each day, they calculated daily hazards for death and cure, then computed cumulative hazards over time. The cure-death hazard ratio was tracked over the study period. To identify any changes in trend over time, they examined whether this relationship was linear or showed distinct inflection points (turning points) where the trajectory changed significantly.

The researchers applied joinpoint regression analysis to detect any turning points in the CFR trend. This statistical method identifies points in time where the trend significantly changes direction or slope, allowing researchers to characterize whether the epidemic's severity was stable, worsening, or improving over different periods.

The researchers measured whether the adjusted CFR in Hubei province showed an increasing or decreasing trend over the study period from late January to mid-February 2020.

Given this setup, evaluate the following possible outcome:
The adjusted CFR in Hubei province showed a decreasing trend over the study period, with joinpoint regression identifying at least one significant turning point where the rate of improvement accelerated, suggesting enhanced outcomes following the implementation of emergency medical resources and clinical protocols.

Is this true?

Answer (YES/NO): YES